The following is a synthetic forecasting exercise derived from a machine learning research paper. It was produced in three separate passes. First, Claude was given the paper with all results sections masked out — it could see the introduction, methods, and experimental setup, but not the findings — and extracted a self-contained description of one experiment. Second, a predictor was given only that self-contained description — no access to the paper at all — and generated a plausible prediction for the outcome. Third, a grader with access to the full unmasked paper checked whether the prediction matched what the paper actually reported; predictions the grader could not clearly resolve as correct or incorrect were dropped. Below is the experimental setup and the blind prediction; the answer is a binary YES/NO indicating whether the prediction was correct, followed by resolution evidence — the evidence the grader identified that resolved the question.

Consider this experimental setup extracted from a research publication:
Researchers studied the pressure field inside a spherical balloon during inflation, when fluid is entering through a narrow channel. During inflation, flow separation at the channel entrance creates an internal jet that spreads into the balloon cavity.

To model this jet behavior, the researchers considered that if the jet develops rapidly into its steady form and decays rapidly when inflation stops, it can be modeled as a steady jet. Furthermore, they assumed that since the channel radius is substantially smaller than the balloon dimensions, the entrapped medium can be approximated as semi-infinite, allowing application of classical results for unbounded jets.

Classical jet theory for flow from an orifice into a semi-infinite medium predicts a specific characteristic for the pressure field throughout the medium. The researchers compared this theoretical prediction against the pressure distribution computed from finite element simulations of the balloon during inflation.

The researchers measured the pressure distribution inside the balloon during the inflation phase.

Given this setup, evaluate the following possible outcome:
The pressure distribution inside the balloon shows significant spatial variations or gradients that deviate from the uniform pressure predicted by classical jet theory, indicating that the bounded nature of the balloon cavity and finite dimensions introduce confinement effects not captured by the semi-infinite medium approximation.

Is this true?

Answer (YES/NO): NO